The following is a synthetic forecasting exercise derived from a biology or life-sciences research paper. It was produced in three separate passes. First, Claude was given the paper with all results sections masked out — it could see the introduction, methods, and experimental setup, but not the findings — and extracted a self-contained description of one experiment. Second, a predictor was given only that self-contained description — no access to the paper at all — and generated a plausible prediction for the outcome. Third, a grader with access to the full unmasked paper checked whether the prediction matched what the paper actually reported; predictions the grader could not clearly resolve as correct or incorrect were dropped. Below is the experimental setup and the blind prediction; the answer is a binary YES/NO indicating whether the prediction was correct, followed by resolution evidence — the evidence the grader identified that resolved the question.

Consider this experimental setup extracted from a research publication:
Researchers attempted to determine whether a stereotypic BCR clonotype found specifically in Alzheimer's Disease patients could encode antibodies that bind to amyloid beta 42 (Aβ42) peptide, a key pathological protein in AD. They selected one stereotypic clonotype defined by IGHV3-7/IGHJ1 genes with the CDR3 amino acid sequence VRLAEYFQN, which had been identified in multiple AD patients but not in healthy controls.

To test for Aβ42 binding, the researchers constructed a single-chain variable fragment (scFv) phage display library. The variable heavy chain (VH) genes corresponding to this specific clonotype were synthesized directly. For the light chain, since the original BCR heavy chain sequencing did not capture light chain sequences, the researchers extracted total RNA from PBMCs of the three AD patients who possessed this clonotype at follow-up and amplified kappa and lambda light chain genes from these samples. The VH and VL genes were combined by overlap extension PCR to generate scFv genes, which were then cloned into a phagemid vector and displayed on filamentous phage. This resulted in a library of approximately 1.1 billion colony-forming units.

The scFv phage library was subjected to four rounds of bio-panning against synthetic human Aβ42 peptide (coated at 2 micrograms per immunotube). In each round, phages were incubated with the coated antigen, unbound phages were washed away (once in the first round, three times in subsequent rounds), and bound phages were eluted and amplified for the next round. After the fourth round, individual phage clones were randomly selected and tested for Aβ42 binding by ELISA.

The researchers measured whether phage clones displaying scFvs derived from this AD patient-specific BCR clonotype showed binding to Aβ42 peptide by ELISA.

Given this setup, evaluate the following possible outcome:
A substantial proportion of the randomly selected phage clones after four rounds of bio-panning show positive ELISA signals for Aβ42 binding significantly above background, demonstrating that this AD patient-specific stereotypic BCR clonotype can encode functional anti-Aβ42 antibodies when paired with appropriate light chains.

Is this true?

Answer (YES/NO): NO